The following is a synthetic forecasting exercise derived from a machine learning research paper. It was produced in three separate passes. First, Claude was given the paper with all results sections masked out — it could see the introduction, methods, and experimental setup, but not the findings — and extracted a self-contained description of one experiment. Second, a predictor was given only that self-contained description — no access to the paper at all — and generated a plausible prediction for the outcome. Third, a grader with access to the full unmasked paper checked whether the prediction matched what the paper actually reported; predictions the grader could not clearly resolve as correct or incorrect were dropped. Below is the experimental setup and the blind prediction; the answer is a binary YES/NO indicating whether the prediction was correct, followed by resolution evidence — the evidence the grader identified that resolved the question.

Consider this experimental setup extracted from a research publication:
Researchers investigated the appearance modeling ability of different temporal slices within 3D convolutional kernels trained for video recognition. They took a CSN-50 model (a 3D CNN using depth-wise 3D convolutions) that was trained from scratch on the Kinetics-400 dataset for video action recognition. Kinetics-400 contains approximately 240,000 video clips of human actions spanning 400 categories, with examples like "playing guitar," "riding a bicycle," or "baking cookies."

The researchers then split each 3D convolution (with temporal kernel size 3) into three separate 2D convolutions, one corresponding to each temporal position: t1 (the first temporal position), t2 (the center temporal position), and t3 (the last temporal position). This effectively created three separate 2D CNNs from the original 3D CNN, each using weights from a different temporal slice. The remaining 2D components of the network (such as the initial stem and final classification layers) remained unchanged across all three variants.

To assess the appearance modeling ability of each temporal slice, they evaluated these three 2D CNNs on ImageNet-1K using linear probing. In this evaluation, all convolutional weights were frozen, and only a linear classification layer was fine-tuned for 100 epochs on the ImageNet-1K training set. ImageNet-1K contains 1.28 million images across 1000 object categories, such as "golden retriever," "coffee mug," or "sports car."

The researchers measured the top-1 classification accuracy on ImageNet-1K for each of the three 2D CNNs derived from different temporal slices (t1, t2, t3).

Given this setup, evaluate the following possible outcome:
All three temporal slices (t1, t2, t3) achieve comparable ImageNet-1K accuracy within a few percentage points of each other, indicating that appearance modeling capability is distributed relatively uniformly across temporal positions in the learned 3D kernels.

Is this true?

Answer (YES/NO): NO